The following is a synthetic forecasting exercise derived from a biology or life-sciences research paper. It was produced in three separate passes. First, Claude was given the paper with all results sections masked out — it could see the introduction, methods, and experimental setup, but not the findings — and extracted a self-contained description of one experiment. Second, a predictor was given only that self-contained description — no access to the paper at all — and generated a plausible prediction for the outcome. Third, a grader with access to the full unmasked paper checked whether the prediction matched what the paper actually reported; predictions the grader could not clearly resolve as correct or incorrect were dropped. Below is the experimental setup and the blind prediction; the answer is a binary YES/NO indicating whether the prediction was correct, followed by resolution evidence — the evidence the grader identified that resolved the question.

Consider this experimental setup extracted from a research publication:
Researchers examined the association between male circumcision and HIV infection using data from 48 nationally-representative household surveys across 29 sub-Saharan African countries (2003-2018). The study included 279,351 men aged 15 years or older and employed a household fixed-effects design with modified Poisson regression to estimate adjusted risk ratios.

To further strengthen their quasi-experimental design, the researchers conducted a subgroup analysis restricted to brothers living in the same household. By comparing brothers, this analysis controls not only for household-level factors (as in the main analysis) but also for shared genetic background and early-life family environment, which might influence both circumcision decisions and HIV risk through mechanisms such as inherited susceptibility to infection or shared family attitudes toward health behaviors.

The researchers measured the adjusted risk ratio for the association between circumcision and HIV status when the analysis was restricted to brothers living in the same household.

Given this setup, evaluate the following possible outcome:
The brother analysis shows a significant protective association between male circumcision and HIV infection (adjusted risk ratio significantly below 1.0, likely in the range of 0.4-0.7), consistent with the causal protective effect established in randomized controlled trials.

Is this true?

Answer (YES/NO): NO